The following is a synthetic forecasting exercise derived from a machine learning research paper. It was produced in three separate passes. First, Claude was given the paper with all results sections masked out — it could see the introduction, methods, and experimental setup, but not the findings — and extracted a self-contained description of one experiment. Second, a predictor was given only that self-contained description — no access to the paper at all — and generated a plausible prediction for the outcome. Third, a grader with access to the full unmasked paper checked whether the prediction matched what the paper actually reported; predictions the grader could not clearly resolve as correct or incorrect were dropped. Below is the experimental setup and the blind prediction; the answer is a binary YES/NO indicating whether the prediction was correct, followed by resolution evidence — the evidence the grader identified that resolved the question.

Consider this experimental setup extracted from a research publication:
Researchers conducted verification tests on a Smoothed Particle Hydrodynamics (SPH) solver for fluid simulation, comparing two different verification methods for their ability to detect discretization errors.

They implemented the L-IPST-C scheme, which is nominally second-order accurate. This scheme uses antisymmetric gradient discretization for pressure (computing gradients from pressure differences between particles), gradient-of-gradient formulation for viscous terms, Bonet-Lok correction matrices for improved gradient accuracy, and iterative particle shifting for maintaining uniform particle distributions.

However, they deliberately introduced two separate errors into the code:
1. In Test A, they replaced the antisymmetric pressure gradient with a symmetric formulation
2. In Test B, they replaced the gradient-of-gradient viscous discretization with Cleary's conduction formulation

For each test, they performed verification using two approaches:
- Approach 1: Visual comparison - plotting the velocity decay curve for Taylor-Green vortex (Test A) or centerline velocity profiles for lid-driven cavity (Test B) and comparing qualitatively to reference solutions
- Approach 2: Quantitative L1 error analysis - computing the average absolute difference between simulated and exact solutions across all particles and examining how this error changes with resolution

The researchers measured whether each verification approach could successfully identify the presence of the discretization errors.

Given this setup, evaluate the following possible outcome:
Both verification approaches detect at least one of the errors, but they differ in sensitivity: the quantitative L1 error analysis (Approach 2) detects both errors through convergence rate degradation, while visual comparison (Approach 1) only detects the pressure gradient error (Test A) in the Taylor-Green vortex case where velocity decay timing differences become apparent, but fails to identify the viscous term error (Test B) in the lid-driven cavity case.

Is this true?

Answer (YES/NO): NO